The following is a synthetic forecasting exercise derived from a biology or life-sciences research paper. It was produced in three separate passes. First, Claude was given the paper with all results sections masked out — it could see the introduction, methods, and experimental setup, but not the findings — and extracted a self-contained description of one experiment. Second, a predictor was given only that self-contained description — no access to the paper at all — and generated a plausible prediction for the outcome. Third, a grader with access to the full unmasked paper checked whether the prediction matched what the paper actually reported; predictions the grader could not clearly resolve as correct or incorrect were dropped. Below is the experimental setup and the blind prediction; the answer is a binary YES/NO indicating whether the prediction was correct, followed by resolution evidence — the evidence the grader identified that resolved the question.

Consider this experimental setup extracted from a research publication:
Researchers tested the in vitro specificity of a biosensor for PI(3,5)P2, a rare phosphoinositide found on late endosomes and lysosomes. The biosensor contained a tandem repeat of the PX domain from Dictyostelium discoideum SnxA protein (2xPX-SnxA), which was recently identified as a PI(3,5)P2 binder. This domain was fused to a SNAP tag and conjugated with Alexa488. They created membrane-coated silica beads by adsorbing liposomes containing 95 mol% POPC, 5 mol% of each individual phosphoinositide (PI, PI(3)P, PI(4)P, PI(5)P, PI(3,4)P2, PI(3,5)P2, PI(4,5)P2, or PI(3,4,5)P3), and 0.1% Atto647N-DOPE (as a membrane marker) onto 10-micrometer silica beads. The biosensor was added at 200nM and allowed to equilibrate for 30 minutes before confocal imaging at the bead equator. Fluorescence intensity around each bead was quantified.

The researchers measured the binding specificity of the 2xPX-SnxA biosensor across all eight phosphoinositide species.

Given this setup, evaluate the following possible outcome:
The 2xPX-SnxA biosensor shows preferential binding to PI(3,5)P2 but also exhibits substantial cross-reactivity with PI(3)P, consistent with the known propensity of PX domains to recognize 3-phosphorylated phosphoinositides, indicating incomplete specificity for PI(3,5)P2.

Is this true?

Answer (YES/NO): NO